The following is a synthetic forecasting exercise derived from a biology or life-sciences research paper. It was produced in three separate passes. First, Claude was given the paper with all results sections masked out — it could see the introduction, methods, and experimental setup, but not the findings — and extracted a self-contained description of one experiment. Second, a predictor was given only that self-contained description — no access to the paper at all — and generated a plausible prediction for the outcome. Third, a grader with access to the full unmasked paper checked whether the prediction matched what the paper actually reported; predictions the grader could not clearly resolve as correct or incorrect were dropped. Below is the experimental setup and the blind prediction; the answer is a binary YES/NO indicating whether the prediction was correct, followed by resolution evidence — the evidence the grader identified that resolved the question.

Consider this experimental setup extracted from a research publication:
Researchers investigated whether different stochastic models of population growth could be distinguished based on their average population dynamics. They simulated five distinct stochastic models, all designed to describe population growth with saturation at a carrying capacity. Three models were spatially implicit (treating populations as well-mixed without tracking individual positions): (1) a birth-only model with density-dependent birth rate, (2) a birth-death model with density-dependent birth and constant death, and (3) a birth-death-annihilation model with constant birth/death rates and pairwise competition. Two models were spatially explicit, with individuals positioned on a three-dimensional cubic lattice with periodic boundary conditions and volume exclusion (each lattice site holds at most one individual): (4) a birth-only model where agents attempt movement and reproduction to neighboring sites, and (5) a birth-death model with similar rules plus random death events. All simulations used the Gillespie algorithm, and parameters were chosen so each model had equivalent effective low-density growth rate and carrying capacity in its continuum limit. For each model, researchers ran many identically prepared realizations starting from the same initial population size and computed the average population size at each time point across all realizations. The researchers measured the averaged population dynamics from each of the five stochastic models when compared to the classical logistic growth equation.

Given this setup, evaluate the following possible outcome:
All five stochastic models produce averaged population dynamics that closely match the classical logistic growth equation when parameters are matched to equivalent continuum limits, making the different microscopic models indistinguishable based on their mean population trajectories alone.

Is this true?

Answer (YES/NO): YES